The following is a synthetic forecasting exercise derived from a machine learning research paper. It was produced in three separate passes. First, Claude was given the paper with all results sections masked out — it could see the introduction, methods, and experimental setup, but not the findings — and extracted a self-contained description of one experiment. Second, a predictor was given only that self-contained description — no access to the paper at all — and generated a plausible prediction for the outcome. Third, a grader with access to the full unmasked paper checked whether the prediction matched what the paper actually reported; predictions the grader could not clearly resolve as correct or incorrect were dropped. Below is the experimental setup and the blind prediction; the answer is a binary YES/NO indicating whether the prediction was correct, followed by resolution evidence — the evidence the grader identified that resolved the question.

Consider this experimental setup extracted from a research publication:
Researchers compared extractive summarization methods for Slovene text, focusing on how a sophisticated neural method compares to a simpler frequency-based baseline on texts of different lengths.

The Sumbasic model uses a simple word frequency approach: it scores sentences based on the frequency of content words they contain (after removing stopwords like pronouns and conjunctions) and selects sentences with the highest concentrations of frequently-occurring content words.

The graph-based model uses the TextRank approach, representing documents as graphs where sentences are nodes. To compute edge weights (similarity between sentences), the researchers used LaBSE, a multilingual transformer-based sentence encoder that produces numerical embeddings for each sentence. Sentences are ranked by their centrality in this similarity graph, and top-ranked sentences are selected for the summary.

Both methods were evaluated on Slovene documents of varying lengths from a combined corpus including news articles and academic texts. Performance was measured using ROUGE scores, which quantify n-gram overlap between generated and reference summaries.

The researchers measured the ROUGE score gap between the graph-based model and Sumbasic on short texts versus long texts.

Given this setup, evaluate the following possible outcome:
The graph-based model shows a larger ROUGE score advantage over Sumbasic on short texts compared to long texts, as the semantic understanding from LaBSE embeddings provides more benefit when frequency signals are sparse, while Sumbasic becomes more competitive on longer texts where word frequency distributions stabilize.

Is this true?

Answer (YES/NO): NO